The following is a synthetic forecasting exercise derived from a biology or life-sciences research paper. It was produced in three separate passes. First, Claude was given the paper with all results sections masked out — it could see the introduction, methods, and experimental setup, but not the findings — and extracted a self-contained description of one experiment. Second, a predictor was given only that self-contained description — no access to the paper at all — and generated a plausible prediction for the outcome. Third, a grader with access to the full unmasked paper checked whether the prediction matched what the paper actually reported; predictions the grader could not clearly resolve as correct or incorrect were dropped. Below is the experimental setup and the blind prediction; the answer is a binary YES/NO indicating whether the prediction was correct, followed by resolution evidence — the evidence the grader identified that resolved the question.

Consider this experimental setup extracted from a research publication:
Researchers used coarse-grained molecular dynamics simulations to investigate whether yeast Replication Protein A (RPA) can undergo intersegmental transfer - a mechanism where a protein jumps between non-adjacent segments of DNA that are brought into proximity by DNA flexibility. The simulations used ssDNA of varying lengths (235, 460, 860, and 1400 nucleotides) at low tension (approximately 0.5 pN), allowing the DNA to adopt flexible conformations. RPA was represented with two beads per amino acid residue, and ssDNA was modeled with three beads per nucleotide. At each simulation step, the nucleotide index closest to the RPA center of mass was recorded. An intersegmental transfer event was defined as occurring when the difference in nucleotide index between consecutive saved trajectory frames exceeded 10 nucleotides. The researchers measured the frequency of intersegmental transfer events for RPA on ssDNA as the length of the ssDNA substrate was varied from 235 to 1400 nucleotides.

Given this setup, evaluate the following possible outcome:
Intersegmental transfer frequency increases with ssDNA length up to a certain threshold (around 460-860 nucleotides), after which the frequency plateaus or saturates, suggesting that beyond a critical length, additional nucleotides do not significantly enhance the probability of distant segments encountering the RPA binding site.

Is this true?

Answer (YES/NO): YES